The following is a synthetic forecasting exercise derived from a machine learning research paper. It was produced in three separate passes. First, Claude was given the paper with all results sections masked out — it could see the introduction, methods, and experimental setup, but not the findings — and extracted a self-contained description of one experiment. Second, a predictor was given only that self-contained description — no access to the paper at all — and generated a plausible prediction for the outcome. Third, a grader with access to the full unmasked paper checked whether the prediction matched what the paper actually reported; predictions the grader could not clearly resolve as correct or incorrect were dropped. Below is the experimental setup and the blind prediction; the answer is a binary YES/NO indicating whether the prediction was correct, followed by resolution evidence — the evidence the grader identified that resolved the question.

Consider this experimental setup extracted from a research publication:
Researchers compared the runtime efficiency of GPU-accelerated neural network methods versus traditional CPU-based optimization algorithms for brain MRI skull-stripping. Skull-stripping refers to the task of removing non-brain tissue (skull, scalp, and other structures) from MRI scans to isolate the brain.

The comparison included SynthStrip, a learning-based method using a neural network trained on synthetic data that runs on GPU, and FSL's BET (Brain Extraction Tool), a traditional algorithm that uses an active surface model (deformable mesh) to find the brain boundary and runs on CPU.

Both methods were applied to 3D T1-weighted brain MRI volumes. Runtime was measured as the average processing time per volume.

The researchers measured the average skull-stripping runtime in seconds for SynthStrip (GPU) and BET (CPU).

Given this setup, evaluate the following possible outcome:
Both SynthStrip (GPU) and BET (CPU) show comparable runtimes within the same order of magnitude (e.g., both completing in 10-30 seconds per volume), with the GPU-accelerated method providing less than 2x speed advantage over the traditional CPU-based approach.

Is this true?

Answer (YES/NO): NO